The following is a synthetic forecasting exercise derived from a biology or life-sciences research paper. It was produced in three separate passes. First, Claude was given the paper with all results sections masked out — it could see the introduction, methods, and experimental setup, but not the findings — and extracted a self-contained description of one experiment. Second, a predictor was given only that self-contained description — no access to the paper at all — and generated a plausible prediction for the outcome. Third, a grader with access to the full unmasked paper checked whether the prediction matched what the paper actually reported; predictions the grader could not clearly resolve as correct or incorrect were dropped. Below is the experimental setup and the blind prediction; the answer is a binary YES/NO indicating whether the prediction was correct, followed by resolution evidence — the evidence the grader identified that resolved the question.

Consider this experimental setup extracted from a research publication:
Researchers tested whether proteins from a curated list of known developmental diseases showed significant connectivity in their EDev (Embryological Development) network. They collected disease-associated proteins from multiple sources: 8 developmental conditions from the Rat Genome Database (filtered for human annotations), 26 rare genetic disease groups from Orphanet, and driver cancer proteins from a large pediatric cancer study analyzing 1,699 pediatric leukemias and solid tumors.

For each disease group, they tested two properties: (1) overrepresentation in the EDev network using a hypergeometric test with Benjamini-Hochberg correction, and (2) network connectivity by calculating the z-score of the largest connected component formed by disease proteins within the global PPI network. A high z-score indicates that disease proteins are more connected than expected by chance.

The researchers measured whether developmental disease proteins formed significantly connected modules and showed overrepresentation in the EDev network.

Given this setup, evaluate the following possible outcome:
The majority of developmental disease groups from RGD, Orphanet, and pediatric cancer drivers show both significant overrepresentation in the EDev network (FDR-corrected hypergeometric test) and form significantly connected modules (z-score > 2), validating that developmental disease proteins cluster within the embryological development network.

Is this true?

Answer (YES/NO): NO